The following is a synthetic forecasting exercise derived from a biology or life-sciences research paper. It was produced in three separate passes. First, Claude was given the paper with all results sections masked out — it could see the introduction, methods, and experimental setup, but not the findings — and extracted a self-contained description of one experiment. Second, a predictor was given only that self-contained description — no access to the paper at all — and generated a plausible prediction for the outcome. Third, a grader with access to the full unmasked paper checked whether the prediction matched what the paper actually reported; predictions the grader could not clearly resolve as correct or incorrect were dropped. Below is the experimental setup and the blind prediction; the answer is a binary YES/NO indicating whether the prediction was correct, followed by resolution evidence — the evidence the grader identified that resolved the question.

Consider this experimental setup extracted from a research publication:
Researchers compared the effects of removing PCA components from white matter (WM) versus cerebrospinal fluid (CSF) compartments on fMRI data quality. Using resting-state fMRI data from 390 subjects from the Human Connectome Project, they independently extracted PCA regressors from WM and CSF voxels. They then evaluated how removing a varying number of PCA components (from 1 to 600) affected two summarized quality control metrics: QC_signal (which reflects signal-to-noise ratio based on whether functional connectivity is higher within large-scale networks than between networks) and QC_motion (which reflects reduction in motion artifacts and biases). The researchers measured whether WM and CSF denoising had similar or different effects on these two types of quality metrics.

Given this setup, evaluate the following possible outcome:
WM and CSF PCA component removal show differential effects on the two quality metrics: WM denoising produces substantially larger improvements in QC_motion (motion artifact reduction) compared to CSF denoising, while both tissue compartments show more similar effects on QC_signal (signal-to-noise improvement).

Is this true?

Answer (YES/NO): NO